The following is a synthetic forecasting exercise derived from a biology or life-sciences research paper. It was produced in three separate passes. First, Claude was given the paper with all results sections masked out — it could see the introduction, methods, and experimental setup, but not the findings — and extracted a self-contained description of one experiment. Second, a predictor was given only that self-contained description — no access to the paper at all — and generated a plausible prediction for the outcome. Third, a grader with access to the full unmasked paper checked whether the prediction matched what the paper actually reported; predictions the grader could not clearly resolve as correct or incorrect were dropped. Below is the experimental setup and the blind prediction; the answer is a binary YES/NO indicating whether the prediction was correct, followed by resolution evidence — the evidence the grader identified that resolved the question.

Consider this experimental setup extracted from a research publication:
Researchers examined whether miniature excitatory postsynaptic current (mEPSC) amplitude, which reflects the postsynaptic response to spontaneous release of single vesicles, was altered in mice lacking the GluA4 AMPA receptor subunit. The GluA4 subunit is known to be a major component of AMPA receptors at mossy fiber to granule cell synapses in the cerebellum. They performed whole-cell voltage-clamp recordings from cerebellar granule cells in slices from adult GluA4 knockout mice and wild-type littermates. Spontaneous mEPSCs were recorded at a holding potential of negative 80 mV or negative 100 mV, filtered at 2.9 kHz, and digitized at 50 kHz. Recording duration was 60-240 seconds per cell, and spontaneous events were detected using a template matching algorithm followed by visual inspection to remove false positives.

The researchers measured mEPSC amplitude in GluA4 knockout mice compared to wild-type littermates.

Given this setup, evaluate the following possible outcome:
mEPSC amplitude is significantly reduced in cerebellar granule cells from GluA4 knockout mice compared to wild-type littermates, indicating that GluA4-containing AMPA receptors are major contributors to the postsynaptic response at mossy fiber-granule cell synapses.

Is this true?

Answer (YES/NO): NO